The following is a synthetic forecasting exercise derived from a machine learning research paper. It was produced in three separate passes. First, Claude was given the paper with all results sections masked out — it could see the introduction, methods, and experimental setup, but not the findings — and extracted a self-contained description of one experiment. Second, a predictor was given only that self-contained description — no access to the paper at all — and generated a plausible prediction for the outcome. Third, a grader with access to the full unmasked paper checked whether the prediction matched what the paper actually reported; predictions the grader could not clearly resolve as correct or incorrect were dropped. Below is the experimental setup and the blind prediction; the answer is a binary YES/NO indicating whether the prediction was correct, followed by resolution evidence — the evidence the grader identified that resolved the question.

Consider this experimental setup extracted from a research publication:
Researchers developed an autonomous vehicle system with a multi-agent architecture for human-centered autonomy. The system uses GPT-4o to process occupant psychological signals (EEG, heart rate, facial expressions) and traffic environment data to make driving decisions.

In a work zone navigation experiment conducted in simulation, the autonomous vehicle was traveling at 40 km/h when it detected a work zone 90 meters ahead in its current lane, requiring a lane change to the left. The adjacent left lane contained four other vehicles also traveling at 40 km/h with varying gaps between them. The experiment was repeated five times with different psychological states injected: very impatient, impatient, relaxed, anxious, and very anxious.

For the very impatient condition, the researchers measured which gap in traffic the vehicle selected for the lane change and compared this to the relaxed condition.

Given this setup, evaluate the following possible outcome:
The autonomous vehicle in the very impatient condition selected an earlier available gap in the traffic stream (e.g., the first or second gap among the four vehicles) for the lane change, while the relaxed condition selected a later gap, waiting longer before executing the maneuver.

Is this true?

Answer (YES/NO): YES